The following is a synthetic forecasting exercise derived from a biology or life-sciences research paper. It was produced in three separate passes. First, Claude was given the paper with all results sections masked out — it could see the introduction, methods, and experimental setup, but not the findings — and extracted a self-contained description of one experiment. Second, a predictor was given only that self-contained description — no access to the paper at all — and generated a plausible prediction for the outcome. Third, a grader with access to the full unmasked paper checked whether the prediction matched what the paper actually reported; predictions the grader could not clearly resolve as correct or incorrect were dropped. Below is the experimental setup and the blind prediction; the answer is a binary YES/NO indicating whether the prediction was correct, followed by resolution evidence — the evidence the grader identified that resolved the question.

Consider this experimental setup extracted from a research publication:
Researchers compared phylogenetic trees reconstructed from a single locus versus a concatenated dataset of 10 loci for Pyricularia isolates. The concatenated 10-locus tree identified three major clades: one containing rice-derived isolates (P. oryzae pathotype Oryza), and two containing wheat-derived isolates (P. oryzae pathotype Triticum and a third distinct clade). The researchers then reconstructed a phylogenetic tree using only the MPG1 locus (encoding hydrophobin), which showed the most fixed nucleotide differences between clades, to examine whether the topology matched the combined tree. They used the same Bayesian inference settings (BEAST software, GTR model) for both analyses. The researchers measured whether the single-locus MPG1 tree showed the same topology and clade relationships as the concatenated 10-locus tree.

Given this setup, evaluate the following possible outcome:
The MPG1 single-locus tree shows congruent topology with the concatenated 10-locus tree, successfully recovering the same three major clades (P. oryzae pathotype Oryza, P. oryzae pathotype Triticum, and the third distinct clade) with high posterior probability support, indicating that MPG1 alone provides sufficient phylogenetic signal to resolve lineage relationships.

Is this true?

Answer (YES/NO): NO